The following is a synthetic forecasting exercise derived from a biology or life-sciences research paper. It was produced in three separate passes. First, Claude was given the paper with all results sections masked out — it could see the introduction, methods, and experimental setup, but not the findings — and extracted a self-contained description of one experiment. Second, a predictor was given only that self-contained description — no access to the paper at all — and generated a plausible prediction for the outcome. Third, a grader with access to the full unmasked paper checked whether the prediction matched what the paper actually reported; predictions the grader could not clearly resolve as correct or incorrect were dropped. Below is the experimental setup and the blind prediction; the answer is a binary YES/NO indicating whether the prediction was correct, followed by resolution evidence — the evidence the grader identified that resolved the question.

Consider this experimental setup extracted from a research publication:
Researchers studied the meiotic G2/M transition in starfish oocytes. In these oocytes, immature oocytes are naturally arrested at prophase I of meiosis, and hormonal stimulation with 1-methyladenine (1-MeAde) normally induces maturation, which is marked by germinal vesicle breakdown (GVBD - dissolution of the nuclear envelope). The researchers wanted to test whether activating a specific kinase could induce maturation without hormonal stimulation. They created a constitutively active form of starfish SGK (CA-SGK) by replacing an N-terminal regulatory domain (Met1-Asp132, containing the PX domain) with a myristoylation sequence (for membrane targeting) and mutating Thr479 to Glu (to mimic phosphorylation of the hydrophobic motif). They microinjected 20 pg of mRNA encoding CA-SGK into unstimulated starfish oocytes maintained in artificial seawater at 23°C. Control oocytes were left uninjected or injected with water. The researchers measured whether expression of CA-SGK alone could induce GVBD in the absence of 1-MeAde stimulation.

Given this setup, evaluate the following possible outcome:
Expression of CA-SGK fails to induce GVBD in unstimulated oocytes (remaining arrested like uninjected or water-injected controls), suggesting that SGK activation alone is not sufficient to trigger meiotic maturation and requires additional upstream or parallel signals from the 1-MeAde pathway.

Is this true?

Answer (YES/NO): NO